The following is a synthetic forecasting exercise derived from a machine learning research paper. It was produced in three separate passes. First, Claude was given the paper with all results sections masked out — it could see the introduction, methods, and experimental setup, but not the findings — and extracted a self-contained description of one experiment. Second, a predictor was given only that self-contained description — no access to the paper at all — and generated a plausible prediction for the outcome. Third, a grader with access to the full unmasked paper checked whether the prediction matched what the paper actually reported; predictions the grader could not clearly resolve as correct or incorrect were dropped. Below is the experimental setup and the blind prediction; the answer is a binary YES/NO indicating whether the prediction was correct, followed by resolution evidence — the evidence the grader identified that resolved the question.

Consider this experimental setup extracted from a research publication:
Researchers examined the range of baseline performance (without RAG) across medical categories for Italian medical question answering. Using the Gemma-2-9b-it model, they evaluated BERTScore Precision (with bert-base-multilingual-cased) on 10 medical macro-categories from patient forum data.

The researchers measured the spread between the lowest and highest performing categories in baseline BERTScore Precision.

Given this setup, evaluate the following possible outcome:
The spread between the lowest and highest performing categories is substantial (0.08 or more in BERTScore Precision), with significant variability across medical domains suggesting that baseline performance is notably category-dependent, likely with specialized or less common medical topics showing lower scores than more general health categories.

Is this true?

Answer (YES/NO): NO